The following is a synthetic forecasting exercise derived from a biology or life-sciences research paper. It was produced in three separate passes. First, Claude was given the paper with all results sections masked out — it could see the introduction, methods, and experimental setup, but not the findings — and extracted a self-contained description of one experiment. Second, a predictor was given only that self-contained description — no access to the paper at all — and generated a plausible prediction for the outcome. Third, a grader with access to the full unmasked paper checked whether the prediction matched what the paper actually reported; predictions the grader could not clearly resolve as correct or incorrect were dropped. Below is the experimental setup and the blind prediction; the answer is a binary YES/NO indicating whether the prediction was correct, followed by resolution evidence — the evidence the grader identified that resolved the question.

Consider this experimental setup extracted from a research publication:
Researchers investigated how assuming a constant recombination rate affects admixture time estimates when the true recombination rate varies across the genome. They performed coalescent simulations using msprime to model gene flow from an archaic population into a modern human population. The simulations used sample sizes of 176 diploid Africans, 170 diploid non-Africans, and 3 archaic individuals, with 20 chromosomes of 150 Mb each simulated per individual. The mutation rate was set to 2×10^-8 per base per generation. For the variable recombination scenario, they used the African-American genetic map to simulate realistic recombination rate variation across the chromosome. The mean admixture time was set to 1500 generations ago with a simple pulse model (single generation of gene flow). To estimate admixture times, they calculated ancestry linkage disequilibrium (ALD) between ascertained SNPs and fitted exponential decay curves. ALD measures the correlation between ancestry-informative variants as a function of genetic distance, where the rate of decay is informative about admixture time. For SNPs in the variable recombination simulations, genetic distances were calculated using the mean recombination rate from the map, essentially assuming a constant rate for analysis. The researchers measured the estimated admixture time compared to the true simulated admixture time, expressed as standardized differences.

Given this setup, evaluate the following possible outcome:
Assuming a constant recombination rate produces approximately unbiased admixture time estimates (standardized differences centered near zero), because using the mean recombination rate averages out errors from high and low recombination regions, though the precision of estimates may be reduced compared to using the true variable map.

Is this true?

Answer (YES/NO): NO